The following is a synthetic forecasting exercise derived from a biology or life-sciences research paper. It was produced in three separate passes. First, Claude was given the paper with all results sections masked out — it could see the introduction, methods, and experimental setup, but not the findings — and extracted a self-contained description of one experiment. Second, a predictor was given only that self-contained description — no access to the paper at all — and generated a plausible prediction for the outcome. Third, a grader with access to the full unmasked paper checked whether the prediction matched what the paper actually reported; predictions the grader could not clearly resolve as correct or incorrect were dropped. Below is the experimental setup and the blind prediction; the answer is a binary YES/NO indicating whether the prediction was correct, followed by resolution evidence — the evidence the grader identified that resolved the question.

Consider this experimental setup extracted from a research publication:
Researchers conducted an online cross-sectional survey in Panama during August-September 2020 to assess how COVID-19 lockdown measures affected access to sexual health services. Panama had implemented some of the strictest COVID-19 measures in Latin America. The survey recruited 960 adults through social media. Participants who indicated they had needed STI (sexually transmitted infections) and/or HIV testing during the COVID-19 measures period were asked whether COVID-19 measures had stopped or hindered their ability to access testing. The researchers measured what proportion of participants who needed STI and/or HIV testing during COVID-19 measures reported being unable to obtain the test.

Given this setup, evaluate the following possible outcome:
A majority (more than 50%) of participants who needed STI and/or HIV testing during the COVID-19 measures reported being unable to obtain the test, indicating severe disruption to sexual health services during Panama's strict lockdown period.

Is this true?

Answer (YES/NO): YES